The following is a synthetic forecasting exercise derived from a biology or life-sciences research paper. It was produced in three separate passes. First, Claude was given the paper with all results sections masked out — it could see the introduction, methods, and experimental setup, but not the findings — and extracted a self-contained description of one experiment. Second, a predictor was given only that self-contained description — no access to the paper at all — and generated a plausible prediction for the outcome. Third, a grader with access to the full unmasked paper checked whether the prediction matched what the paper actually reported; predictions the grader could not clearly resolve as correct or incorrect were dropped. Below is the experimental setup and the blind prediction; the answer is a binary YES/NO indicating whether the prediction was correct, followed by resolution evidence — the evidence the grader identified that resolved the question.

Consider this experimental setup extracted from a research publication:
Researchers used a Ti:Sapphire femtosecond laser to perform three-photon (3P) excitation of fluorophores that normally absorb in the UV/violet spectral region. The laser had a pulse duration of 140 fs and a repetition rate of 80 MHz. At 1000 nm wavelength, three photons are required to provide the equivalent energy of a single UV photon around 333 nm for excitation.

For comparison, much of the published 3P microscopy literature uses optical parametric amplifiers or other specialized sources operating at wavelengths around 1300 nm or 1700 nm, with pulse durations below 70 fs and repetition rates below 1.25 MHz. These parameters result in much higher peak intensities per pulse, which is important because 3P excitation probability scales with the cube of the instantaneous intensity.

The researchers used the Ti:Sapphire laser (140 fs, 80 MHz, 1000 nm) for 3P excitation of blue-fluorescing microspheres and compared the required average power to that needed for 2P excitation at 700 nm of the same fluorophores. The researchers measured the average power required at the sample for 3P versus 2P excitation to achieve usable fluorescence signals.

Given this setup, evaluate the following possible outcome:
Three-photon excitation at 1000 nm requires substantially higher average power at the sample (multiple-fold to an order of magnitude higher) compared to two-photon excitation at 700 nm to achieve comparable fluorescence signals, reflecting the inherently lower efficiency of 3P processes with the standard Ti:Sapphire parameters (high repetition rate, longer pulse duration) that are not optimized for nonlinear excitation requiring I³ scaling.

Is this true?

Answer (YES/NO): YES